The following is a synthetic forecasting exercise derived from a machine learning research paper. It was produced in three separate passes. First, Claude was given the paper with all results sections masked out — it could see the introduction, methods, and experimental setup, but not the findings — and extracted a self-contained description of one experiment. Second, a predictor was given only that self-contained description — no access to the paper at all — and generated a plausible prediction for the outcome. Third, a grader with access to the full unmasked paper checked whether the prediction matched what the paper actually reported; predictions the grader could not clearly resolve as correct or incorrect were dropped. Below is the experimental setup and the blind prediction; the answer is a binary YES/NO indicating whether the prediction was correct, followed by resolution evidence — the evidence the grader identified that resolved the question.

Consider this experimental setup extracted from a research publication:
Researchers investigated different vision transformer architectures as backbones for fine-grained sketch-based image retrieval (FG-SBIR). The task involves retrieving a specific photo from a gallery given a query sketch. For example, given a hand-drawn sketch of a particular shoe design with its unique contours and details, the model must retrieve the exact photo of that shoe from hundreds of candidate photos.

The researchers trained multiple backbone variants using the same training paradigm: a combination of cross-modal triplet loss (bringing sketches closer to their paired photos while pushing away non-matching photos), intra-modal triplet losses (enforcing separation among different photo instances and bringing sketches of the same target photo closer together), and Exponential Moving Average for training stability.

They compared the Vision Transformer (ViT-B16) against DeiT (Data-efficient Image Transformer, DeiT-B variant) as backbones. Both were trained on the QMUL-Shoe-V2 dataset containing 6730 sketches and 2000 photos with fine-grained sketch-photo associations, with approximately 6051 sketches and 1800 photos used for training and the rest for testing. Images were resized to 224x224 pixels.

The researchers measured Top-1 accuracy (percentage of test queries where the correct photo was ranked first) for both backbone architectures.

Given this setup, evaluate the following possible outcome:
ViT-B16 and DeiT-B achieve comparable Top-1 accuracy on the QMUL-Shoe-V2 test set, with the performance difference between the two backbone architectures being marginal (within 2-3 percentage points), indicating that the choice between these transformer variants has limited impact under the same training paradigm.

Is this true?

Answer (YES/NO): NO